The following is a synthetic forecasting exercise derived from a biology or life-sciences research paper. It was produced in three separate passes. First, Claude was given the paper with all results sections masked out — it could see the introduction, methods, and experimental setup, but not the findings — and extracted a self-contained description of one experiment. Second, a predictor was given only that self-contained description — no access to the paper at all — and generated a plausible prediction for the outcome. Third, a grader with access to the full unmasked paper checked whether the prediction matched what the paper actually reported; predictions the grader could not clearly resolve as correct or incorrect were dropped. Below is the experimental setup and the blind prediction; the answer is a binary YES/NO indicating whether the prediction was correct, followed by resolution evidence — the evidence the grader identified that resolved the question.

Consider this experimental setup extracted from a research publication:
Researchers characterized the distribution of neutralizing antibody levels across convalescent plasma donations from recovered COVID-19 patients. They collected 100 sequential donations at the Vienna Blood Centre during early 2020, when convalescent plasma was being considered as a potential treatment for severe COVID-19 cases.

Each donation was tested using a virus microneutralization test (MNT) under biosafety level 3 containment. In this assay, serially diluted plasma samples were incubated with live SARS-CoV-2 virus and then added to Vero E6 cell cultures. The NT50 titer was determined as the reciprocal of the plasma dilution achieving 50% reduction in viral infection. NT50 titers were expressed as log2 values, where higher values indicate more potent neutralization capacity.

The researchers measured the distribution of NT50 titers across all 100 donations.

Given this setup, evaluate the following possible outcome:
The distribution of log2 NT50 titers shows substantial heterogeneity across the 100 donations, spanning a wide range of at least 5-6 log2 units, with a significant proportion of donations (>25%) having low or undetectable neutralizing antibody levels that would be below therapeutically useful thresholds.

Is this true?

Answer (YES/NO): NO